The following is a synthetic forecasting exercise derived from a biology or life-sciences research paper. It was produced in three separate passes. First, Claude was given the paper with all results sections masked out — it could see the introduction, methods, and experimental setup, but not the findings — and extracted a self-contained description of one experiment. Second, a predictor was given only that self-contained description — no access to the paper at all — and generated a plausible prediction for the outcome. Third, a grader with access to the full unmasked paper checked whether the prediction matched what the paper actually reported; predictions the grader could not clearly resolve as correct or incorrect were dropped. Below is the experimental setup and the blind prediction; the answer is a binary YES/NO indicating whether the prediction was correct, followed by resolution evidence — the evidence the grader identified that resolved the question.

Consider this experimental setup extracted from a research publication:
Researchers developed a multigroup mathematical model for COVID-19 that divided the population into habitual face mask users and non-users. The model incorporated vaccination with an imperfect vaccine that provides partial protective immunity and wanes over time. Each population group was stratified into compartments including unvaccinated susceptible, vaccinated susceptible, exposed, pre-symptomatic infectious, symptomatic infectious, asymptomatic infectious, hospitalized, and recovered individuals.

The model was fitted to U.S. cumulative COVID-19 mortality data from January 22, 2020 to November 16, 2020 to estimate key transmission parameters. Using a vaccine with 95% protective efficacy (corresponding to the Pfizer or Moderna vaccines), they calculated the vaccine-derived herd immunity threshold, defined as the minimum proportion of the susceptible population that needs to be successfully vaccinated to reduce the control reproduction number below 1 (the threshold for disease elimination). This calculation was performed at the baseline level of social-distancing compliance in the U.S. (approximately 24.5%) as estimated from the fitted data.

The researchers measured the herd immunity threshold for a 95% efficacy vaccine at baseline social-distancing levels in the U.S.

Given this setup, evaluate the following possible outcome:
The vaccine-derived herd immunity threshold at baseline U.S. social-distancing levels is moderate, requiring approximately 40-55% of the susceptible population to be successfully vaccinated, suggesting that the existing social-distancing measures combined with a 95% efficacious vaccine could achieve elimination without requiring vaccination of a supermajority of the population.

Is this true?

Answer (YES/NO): NO